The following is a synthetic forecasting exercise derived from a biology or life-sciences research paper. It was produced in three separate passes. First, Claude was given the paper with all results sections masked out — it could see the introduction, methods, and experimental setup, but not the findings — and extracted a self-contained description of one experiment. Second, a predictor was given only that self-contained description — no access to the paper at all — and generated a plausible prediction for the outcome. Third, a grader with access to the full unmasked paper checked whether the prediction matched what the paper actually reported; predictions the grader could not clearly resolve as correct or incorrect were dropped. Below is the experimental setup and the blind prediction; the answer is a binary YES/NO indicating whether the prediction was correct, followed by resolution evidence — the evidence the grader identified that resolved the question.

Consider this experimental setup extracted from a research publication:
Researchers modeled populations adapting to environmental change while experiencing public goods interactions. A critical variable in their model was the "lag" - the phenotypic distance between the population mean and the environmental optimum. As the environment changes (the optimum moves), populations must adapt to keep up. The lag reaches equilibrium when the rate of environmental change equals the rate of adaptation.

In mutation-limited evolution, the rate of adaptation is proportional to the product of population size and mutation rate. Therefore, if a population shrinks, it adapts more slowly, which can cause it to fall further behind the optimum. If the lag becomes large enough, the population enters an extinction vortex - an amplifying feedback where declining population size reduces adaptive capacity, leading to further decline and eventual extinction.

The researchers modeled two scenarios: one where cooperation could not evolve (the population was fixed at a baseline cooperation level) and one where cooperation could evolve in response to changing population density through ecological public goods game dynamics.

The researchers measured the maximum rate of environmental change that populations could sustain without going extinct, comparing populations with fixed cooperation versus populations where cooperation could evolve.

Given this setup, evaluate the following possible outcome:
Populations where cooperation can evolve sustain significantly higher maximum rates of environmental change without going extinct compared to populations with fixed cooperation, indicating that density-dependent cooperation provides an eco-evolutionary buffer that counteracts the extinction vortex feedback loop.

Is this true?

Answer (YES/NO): NO